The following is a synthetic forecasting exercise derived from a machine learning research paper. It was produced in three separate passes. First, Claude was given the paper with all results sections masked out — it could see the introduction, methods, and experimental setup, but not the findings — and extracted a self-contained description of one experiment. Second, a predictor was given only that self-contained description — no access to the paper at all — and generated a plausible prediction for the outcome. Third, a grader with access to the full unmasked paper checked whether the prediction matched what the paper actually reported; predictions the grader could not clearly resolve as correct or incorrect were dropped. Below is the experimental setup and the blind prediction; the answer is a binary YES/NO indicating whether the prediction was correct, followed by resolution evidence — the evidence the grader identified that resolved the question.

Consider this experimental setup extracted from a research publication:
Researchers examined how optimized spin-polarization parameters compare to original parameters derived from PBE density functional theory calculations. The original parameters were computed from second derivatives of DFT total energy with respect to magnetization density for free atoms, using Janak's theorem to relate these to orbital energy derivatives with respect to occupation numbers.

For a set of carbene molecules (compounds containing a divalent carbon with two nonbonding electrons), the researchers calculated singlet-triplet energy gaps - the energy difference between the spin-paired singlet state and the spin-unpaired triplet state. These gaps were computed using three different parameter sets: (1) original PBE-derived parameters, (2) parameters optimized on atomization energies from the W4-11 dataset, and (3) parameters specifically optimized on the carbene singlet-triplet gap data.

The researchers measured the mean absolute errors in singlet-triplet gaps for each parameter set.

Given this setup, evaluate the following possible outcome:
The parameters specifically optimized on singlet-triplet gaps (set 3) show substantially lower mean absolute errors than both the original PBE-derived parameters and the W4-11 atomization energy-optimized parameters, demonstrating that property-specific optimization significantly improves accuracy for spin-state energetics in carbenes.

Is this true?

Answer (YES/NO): YES